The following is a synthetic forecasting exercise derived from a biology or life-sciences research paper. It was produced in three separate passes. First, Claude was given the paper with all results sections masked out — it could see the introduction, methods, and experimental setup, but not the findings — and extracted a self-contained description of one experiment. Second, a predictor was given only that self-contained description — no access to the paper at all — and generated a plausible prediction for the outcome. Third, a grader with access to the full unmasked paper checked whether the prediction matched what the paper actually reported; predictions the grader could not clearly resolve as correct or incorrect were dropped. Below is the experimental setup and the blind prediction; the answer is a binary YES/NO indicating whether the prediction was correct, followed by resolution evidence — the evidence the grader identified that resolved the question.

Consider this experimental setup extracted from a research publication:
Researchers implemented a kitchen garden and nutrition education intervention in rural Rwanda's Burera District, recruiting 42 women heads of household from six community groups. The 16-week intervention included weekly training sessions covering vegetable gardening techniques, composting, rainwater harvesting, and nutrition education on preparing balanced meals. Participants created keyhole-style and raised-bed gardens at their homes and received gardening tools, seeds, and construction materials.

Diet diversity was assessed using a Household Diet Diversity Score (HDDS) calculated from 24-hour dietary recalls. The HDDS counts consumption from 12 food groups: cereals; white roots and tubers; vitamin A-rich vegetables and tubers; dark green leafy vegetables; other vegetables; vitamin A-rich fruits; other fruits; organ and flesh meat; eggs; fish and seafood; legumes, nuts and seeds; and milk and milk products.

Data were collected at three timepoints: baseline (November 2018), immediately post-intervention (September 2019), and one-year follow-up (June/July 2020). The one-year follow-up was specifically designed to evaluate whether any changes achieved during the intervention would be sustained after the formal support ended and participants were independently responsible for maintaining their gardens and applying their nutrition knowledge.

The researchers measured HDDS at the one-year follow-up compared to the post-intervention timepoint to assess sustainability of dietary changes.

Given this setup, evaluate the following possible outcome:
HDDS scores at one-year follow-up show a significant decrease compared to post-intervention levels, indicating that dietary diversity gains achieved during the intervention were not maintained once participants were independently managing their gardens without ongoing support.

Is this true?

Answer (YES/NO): NO